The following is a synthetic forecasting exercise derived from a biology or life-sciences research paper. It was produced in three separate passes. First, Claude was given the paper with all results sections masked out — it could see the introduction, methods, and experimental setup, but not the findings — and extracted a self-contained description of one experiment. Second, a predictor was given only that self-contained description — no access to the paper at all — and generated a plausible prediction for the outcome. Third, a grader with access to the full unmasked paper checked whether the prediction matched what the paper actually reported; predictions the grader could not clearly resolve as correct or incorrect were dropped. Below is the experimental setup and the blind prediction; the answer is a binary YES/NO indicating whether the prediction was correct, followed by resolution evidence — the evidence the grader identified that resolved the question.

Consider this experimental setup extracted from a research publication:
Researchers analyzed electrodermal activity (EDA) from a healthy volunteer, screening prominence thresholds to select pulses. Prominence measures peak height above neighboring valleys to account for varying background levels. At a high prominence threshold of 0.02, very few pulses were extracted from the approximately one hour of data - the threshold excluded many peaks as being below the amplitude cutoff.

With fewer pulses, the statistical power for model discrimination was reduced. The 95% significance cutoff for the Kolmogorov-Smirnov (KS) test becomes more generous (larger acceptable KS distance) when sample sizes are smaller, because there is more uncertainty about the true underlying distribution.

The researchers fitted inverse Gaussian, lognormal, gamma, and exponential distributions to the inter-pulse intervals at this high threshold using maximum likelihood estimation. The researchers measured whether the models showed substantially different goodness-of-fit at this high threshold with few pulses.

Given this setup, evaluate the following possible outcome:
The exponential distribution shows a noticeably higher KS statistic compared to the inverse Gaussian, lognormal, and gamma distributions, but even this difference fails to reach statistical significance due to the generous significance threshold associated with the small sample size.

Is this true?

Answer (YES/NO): YES